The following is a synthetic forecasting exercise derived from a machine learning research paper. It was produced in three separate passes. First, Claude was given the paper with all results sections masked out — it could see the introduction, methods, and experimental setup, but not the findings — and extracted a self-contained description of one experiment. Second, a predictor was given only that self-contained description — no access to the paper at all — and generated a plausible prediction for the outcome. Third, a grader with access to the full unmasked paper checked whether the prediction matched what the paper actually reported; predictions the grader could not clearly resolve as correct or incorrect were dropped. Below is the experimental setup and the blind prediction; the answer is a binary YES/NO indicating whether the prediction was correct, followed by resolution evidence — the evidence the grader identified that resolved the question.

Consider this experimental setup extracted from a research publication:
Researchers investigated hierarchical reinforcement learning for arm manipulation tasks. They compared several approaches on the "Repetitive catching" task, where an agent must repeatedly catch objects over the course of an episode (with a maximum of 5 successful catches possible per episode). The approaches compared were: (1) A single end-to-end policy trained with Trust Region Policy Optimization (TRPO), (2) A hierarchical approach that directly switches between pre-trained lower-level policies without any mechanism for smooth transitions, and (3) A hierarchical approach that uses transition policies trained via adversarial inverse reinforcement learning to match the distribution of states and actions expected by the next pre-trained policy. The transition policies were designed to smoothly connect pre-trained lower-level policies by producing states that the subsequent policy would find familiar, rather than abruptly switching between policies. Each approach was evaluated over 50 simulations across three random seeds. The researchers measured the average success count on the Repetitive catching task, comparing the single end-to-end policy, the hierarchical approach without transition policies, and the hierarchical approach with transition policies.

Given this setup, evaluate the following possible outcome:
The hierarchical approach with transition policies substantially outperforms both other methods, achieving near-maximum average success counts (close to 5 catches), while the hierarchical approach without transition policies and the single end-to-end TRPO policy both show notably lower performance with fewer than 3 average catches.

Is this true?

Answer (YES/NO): NO